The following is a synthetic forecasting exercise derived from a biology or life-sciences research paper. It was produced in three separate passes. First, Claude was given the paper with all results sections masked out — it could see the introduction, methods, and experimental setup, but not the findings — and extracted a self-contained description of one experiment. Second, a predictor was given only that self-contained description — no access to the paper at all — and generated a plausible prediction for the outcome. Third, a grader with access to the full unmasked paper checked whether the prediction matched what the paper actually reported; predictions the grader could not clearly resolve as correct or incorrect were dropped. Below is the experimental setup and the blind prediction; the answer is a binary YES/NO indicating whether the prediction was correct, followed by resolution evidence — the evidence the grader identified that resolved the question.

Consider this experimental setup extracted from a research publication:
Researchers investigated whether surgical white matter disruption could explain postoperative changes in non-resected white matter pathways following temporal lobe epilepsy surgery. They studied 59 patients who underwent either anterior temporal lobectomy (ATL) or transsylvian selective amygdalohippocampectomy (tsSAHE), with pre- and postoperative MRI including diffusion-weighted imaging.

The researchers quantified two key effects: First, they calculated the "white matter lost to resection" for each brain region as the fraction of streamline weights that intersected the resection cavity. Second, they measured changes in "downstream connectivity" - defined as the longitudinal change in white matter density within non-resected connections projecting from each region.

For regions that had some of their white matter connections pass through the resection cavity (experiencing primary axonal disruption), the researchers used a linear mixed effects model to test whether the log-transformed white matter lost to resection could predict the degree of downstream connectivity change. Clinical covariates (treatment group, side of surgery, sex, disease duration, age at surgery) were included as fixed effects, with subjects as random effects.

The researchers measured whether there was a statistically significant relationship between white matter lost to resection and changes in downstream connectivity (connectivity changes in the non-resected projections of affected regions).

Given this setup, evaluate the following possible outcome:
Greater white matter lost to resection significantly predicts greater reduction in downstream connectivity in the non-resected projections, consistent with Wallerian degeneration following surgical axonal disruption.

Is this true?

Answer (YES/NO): YES